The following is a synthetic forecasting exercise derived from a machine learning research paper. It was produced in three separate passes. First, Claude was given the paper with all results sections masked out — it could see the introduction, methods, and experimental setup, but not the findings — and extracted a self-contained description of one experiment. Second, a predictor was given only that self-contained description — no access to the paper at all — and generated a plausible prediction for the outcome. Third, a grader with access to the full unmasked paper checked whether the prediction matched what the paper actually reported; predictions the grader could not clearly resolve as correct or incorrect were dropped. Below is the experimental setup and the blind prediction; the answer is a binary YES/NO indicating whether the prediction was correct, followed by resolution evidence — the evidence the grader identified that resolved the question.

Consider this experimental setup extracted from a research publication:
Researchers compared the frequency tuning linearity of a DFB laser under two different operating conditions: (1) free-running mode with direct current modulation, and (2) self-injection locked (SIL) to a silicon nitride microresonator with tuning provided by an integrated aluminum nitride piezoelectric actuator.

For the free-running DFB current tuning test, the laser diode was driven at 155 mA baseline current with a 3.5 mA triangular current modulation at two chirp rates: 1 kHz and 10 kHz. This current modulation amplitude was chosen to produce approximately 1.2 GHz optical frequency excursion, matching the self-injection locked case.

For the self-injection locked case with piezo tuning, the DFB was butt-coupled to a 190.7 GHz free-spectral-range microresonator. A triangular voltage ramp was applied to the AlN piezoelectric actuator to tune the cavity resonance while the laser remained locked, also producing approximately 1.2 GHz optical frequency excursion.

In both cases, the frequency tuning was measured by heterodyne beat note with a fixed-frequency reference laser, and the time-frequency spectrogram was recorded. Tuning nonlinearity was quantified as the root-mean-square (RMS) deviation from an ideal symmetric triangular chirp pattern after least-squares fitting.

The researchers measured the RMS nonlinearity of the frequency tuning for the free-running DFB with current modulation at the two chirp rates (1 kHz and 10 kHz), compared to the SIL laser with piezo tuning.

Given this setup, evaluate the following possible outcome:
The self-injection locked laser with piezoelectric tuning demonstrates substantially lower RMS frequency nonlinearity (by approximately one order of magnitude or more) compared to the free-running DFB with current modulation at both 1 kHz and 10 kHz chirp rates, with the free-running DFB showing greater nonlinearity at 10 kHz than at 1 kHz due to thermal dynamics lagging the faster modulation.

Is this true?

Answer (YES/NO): YES